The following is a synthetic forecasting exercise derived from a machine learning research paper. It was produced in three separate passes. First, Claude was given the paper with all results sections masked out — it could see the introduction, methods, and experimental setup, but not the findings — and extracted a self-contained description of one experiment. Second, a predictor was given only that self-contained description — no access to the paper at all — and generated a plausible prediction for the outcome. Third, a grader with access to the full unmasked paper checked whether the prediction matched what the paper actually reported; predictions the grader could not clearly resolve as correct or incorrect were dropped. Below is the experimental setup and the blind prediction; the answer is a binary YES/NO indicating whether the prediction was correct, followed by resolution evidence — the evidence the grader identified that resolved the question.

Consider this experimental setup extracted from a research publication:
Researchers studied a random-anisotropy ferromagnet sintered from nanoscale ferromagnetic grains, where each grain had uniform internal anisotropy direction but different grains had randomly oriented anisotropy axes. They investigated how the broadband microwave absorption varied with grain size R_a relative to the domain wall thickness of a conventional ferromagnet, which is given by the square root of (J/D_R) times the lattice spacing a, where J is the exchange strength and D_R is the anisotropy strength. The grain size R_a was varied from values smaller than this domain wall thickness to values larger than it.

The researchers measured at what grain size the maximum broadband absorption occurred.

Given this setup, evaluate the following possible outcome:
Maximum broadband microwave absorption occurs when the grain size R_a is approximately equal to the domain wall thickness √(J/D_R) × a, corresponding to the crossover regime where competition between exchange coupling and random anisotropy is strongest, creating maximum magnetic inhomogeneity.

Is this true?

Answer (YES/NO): YES